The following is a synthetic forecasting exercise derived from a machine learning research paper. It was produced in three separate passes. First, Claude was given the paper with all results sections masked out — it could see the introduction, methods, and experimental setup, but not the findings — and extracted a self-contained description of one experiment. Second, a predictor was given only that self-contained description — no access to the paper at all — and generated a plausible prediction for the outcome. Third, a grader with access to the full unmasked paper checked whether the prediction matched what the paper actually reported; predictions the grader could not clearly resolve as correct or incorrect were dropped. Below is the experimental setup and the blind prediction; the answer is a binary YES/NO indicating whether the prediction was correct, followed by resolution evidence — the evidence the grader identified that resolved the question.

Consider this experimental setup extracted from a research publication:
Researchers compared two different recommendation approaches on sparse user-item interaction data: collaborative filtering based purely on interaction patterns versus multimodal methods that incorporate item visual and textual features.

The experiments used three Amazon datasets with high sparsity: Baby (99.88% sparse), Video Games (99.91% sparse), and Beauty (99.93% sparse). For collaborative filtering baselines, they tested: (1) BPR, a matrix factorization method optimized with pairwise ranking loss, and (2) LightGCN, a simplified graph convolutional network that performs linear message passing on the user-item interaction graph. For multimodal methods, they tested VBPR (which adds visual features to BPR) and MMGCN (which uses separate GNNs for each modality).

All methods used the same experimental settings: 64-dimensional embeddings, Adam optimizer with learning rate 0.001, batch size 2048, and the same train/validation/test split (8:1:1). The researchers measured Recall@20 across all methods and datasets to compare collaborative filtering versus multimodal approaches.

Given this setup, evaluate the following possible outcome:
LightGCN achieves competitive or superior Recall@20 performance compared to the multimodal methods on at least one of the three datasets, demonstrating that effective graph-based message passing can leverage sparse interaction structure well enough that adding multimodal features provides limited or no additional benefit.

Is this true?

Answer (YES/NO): NO